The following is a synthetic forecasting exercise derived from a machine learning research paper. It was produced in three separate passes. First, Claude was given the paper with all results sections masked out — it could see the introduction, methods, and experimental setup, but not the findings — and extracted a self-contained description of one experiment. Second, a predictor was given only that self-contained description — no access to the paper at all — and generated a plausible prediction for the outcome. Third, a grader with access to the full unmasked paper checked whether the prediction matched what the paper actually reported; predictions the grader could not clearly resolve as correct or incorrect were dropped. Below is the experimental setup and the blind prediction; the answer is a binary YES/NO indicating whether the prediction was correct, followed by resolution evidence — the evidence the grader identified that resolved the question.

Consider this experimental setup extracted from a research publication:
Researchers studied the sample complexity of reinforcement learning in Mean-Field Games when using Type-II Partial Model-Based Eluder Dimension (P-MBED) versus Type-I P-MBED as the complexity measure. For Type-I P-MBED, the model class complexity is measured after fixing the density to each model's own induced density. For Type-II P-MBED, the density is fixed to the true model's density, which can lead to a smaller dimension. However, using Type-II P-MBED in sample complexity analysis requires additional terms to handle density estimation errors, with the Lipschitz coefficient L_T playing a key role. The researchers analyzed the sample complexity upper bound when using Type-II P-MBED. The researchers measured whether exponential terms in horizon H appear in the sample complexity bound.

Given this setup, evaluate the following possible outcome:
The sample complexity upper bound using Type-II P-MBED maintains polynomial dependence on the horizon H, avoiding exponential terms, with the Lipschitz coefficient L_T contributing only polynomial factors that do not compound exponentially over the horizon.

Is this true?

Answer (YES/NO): NO